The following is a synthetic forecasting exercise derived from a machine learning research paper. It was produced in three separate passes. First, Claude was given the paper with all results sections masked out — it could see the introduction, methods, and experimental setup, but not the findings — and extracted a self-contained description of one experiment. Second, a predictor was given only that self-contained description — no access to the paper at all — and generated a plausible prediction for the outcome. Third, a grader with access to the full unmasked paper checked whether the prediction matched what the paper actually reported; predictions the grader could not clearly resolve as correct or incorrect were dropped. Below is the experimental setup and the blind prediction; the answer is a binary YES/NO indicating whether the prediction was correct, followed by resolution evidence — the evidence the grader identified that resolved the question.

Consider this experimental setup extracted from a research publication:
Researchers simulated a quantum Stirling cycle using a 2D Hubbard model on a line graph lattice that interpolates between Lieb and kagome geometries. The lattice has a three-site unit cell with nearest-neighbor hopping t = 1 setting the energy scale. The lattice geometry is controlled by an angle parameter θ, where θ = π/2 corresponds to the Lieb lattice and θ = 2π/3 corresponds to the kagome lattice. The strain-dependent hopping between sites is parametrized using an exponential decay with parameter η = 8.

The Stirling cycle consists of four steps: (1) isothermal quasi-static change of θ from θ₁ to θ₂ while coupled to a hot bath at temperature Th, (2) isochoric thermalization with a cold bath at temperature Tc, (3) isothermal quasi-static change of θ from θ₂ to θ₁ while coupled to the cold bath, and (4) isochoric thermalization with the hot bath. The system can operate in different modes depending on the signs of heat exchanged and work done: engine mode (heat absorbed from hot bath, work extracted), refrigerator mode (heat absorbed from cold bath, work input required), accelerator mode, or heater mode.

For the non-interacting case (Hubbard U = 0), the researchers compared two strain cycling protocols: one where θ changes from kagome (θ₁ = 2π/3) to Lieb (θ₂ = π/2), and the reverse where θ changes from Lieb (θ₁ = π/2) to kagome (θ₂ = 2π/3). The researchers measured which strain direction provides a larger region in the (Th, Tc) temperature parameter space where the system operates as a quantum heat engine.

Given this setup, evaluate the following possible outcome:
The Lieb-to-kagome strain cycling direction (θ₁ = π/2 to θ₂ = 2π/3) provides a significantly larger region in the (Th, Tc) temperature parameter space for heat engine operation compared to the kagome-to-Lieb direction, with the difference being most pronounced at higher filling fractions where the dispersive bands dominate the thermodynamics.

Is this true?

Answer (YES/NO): NO